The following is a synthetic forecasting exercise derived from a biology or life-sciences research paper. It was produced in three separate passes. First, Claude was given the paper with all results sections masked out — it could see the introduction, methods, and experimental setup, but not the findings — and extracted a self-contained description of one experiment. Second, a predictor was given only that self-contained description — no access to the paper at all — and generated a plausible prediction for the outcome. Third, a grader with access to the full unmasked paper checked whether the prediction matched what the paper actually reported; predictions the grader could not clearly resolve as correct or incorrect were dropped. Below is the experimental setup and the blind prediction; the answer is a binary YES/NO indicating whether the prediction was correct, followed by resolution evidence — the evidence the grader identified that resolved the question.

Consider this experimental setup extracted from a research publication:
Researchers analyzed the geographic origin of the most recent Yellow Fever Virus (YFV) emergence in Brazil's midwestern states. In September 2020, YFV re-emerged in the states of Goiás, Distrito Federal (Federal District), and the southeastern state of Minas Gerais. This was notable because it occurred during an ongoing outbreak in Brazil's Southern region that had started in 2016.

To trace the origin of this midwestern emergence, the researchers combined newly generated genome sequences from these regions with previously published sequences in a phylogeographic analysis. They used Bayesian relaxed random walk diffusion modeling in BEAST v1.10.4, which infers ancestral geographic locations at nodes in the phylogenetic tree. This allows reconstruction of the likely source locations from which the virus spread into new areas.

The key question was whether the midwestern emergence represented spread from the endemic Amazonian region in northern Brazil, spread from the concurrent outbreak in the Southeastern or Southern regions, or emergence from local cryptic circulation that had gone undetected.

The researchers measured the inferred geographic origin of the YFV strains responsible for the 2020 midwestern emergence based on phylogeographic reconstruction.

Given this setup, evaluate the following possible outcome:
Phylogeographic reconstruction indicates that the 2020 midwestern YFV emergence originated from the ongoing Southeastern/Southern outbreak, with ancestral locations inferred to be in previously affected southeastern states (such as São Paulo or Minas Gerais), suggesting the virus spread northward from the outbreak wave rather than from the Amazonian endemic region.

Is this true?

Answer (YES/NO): NO